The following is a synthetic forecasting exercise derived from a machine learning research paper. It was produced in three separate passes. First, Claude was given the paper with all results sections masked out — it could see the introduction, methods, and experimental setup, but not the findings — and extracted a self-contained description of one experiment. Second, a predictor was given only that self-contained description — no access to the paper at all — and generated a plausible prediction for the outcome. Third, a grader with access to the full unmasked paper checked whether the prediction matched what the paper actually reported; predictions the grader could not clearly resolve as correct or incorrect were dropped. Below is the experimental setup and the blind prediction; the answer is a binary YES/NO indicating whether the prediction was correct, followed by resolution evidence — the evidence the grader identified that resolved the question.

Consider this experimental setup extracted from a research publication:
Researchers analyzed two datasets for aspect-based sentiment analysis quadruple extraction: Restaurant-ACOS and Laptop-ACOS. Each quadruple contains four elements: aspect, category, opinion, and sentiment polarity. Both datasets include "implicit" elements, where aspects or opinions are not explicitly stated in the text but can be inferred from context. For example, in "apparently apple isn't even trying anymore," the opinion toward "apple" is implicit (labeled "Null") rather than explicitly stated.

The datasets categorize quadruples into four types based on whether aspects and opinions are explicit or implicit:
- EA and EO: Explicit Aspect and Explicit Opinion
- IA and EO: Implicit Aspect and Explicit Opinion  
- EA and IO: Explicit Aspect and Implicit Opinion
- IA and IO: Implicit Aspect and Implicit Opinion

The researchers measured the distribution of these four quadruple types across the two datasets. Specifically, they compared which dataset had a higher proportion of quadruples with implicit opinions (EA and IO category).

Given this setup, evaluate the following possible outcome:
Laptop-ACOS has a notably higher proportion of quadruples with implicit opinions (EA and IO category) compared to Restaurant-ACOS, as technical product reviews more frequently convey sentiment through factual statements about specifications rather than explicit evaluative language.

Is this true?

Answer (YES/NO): YES